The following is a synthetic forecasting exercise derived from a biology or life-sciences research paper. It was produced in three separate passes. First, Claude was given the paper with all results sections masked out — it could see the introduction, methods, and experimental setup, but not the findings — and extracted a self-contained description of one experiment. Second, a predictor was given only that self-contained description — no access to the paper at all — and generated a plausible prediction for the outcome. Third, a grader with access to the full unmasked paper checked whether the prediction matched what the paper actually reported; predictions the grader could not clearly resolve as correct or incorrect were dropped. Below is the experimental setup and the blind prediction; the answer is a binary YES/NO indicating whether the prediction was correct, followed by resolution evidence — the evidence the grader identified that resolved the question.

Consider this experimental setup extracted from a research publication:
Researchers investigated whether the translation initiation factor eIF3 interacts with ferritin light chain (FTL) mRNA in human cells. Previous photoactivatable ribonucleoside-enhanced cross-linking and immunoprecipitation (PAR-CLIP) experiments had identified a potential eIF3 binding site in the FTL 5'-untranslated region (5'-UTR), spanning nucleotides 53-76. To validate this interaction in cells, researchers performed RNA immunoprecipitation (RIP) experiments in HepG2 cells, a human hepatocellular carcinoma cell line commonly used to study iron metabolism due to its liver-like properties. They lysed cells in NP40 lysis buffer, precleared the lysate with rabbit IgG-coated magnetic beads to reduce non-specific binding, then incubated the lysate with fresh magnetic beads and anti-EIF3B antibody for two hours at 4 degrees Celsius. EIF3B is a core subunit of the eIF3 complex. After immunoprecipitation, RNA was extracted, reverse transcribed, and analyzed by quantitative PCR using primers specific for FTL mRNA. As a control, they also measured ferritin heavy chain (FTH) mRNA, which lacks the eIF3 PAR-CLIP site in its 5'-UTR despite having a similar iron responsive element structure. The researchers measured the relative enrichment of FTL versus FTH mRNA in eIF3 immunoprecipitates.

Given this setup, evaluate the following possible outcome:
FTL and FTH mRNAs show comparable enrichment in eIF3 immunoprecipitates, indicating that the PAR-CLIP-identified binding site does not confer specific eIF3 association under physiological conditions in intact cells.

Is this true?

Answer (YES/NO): NO